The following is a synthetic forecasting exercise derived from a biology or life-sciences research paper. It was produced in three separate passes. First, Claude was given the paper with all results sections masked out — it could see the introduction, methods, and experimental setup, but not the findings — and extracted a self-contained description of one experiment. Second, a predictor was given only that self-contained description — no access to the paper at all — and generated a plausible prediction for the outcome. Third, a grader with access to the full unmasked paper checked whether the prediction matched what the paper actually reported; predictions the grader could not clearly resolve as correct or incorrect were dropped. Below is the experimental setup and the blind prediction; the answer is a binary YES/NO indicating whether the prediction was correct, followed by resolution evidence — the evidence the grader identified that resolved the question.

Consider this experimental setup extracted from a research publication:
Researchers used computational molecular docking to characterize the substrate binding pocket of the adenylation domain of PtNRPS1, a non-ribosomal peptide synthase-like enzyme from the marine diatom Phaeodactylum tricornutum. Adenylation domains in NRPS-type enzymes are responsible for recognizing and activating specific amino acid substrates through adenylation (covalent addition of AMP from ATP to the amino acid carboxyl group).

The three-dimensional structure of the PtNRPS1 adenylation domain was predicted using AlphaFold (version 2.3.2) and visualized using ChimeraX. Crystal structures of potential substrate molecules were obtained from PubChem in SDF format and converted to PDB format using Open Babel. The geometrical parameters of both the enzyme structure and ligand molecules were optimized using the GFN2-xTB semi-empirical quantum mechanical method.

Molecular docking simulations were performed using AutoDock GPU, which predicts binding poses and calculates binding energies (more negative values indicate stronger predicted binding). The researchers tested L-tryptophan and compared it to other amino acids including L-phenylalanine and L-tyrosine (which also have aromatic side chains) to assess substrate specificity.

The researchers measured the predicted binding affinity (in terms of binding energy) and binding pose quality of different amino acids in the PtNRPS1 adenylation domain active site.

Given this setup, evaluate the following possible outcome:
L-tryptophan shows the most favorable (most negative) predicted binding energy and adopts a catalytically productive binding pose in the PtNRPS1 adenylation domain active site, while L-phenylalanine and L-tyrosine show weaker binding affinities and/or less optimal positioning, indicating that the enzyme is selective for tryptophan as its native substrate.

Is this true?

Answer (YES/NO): NO